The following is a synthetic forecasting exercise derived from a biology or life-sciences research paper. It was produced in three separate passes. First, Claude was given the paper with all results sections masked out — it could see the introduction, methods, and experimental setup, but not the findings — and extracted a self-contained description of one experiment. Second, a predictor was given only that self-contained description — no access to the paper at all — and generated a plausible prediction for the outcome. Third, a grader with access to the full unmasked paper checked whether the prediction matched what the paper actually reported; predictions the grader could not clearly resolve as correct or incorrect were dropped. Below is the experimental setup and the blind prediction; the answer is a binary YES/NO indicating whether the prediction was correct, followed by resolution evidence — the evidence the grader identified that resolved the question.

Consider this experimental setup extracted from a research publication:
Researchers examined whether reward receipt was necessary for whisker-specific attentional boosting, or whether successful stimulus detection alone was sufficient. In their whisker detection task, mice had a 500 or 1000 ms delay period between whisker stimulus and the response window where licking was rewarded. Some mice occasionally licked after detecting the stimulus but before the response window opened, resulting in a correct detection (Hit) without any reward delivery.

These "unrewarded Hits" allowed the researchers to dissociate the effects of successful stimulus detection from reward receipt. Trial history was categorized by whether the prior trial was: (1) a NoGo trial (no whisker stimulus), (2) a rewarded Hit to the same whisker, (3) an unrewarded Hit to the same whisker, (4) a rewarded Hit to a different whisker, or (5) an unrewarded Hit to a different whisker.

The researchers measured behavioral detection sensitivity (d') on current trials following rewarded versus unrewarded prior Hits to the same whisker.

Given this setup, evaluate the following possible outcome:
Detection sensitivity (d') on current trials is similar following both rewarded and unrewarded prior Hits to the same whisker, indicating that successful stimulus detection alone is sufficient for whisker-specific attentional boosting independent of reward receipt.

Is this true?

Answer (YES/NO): NO